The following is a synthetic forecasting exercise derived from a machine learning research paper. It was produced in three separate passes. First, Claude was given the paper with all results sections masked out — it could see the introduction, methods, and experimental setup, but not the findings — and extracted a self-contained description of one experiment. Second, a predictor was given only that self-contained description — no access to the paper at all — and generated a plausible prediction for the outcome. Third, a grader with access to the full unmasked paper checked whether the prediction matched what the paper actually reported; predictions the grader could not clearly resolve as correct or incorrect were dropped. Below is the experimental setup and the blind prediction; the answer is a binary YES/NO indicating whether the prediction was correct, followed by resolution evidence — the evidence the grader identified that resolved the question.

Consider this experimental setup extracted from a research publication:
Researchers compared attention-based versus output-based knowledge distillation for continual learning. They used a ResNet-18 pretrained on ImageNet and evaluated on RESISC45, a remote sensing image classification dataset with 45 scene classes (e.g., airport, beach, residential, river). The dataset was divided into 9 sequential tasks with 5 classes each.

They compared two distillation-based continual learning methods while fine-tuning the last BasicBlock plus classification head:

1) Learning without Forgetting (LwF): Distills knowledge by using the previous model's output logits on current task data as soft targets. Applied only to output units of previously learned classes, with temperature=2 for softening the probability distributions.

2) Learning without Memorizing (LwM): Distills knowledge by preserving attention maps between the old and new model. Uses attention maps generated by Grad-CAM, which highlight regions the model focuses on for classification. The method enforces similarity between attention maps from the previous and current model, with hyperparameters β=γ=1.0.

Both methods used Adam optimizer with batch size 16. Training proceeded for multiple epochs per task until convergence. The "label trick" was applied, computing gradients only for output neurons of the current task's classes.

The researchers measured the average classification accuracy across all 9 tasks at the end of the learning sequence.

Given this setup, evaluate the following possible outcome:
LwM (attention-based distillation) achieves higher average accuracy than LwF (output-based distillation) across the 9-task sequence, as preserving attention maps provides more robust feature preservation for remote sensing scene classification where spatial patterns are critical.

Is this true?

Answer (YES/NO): NO